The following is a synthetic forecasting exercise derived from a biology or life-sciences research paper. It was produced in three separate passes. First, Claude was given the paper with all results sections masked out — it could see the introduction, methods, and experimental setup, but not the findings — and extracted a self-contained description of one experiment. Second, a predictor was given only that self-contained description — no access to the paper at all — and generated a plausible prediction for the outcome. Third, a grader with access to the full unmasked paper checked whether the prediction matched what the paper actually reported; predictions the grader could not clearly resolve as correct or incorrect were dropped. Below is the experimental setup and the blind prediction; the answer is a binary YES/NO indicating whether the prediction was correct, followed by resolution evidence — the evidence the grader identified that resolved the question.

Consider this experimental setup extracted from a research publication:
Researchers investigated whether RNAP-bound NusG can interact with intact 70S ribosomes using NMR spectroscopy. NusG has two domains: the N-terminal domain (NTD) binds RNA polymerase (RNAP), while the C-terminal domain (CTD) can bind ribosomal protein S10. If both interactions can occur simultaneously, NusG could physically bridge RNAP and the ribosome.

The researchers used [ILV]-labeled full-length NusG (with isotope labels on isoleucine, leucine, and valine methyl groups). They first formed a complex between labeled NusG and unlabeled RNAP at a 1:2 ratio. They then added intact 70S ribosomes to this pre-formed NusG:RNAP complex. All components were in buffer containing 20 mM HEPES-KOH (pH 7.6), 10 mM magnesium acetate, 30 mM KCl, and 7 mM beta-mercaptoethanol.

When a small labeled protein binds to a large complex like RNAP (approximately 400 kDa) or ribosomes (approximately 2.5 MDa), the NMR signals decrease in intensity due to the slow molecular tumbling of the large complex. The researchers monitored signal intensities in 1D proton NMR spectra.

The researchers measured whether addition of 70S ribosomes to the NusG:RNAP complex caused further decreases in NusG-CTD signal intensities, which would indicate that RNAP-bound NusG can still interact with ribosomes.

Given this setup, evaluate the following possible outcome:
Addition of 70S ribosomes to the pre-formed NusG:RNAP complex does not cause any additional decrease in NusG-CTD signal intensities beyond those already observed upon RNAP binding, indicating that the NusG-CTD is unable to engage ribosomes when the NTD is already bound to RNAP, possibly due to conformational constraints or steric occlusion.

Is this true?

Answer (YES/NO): NO